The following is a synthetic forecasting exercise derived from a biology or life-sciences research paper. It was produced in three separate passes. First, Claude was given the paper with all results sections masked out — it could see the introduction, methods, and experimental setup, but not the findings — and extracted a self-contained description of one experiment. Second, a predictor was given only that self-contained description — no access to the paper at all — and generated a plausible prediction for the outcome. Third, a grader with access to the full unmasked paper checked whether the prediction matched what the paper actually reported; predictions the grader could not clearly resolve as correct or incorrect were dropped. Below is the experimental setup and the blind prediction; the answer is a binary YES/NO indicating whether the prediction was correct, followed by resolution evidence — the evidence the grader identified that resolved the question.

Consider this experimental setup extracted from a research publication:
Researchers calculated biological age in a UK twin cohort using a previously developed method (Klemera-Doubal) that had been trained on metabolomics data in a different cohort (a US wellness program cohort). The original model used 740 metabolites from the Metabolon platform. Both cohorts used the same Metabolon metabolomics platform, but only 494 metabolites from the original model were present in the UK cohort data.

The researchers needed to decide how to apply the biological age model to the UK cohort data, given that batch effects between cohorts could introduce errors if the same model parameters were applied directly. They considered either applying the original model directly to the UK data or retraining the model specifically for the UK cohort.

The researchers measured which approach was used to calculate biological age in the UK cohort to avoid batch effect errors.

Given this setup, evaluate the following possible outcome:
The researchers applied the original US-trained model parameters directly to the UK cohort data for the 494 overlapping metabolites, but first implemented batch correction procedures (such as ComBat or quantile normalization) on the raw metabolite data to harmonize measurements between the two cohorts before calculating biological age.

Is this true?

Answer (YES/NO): NO